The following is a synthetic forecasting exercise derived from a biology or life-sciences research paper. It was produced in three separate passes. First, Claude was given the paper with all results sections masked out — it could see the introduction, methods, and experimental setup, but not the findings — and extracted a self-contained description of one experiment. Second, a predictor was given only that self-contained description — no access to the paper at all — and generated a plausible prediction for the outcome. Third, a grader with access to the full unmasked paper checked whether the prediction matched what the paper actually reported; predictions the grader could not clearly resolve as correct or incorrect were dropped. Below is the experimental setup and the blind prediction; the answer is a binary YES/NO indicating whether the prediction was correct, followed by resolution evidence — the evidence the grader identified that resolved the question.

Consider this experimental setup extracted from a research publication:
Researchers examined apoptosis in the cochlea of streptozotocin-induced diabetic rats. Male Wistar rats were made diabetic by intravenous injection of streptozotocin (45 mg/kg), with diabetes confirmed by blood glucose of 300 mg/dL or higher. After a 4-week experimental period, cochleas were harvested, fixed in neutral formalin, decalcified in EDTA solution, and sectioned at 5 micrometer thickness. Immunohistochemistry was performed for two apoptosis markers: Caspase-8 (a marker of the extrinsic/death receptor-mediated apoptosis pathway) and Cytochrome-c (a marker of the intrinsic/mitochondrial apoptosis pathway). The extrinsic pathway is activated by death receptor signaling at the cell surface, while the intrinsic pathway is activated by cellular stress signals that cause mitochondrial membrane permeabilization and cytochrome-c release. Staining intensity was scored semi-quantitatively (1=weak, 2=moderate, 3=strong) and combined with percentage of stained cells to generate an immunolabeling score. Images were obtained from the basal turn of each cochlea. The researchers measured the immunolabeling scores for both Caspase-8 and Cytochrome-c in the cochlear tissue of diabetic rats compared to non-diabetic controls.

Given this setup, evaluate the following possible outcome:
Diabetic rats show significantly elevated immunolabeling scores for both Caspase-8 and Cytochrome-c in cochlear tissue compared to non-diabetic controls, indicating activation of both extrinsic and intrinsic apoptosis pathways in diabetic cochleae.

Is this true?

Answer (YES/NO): YES